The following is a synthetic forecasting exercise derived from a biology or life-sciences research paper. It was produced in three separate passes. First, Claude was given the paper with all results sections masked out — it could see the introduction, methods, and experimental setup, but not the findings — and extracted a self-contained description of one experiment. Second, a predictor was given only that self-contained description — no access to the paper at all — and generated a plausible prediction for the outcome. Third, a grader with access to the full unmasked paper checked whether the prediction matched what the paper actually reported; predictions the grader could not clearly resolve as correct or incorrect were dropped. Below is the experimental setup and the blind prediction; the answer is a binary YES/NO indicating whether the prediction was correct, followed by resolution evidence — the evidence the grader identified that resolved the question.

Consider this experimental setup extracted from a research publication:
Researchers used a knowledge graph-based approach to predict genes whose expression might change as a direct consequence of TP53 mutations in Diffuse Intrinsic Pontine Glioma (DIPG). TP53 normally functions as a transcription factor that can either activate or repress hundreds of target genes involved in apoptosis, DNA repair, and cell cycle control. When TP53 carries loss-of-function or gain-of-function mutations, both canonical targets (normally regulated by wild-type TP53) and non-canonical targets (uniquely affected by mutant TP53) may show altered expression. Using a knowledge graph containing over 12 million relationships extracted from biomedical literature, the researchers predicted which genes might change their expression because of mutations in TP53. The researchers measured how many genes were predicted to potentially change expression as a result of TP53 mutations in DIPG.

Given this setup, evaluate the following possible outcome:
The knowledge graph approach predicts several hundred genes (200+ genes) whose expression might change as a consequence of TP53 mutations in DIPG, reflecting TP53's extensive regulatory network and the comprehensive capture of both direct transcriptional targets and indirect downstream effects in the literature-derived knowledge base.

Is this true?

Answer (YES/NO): NO